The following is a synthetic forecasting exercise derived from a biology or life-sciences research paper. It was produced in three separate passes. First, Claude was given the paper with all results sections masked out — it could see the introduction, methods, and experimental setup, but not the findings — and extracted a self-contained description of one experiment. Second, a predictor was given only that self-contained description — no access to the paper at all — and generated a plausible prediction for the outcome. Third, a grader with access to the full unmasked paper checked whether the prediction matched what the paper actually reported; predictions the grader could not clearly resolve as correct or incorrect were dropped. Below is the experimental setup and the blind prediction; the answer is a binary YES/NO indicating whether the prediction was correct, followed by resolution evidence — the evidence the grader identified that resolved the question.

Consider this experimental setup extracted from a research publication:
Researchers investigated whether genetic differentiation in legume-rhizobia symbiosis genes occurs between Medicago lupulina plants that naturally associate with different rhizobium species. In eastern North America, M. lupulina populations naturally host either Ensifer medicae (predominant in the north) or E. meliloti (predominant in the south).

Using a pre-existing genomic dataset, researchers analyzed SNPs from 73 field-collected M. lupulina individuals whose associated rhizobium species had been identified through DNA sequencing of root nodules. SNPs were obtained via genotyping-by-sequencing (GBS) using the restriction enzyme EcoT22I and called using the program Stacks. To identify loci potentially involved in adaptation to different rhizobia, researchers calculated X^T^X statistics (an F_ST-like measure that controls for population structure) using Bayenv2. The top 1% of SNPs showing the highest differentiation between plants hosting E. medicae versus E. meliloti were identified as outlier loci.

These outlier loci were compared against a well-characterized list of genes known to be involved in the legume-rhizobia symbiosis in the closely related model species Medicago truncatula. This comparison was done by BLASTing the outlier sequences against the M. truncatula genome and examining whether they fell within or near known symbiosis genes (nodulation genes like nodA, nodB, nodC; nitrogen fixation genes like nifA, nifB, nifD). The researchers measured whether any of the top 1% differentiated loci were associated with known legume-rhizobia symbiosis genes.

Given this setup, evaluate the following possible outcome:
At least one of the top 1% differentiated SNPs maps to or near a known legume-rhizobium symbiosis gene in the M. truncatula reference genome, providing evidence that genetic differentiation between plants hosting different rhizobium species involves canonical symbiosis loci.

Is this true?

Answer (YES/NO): NO